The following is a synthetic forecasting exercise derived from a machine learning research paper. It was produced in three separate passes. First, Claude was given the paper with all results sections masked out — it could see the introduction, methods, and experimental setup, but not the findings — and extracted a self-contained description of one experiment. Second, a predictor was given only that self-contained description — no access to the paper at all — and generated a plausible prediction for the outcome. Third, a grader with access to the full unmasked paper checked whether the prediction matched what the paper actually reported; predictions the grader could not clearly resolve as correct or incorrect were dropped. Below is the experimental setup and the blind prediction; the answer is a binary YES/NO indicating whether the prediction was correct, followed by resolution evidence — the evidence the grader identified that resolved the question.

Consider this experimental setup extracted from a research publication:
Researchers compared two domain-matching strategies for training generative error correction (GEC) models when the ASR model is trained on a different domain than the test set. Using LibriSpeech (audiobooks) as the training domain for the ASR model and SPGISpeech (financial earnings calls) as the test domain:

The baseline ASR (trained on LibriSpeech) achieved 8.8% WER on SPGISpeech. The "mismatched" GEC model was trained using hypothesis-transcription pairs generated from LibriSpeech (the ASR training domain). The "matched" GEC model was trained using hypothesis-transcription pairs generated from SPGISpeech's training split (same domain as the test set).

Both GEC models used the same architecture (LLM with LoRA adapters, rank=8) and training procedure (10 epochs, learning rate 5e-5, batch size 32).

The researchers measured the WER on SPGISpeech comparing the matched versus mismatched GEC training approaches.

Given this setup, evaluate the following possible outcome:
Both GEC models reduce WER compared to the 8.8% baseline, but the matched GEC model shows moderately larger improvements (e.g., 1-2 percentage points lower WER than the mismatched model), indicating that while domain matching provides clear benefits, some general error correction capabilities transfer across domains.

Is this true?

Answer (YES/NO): NO